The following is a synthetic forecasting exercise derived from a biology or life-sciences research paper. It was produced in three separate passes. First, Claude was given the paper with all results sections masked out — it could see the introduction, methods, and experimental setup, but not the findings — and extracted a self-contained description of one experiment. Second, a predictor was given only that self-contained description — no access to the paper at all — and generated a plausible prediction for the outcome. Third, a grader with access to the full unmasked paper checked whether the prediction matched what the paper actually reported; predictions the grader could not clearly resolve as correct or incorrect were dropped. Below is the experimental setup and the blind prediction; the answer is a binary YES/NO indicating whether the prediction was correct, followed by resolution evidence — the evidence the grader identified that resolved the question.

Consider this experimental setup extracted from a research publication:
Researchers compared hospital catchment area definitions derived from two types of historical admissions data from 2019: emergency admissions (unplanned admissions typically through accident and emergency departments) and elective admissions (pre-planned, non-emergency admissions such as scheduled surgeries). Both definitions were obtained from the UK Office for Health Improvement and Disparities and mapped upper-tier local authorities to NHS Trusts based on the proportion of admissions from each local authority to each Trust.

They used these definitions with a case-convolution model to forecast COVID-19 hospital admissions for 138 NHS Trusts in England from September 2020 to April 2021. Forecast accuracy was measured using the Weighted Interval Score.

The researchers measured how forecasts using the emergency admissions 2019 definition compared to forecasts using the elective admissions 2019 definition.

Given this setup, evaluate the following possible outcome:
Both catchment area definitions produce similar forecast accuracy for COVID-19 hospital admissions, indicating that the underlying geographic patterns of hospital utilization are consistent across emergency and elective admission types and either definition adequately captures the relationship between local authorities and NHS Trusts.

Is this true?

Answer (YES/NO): YES